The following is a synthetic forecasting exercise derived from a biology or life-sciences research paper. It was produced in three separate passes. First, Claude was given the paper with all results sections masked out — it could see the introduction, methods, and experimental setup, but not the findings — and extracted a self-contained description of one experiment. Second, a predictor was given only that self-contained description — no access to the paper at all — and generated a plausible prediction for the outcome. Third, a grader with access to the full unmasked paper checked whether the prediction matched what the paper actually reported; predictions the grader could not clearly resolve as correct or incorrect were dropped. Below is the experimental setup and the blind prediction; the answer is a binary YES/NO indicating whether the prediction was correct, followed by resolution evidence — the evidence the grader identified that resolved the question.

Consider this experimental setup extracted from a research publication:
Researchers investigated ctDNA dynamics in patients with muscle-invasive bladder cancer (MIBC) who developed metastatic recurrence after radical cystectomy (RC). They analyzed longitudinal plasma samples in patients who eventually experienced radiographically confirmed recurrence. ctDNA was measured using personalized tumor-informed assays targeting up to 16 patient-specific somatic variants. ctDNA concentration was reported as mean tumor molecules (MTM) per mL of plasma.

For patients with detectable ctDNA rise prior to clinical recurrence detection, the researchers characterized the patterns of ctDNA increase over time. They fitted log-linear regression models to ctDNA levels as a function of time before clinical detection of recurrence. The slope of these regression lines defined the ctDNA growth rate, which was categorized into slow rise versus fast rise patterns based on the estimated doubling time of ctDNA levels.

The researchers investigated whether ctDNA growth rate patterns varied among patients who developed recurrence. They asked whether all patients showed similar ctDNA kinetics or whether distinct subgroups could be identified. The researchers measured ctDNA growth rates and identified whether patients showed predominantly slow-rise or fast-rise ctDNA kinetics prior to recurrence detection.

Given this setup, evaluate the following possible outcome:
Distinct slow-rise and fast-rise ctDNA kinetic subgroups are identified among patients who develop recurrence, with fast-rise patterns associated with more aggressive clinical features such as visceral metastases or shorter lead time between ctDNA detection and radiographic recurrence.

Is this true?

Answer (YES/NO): YES